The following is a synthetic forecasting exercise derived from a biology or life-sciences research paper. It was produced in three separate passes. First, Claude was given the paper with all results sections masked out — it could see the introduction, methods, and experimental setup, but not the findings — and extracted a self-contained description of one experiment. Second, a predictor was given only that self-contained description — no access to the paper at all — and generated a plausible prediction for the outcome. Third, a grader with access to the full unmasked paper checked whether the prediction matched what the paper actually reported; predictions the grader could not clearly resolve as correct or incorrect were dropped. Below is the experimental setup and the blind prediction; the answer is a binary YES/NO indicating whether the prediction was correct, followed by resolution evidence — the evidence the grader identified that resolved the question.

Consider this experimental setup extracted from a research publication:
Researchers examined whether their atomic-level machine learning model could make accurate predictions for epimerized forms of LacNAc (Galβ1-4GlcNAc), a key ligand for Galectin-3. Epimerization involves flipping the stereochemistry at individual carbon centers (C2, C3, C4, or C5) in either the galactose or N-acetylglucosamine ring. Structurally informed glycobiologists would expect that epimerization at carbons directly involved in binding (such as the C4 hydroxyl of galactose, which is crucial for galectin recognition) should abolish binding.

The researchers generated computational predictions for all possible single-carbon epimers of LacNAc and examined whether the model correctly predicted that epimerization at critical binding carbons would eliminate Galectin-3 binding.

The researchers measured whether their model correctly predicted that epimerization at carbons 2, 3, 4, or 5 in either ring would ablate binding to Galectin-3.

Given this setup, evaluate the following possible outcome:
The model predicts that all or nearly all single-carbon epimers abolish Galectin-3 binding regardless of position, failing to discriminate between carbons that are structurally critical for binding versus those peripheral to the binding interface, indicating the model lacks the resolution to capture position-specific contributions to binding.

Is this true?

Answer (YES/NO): NO